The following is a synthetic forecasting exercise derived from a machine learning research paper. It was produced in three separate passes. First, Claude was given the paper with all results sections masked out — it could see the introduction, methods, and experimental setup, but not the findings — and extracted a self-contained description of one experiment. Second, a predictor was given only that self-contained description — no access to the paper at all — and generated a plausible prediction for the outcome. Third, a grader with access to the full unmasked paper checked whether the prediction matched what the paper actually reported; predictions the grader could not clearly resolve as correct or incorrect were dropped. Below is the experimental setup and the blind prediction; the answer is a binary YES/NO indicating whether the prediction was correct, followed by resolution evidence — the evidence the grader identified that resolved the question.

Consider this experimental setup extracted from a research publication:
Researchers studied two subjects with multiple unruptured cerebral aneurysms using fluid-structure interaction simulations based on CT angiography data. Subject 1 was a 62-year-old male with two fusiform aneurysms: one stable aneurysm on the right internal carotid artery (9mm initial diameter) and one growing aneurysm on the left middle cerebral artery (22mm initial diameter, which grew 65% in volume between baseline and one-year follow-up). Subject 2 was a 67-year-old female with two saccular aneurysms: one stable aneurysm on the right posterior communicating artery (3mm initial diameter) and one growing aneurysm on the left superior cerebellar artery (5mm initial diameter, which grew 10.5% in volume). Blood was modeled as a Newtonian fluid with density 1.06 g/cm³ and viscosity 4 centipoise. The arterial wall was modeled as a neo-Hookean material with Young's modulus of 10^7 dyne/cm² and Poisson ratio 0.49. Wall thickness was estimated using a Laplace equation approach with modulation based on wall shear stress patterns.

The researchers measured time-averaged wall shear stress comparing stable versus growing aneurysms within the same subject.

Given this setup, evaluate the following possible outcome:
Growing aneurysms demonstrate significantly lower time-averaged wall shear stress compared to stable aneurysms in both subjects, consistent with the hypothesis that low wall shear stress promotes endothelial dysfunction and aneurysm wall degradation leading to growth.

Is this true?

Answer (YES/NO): NO